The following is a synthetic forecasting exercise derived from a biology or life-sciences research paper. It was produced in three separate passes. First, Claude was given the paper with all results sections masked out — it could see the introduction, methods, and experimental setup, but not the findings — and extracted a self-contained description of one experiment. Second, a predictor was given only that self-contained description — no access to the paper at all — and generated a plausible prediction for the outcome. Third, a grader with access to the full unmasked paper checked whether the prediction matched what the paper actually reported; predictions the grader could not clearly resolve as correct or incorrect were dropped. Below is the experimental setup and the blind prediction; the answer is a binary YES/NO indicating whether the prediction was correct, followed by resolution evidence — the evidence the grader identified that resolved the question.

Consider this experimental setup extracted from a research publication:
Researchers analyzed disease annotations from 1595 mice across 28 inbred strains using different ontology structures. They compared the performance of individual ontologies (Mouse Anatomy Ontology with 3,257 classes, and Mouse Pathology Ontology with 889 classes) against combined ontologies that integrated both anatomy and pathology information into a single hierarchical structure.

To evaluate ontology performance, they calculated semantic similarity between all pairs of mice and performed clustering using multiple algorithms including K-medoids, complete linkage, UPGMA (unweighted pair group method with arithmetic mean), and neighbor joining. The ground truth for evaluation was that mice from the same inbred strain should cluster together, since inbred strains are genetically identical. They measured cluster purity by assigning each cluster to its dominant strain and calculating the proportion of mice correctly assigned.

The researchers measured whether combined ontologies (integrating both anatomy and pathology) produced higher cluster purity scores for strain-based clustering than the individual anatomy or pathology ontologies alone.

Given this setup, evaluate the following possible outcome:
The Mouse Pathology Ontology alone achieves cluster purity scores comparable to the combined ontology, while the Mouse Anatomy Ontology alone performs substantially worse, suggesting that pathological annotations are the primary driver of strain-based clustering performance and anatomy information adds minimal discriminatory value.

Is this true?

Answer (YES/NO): NO